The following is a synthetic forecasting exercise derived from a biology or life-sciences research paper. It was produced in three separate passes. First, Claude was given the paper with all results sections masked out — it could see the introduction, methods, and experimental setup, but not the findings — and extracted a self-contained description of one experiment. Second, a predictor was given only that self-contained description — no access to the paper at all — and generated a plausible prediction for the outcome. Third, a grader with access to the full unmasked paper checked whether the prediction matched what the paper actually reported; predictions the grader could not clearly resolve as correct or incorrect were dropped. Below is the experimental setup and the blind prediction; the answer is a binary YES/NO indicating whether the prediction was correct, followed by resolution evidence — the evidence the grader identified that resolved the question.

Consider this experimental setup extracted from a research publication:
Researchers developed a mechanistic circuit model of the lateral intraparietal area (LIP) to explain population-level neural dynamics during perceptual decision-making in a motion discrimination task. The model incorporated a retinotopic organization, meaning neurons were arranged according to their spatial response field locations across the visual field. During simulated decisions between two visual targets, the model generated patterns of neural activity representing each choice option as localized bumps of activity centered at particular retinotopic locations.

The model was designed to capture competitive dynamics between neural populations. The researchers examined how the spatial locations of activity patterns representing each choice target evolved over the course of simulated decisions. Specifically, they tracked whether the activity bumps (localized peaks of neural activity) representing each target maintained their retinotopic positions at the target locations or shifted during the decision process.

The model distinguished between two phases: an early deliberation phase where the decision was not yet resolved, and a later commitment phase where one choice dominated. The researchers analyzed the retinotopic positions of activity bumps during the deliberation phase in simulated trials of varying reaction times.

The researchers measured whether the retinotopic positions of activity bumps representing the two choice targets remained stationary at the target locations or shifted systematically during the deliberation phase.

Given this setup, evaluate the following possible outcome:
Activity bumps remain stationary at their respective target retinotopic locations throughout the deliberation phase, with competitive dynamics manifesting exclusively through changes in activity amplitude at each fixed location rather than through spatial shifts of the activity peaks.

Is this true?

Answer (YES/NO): NO